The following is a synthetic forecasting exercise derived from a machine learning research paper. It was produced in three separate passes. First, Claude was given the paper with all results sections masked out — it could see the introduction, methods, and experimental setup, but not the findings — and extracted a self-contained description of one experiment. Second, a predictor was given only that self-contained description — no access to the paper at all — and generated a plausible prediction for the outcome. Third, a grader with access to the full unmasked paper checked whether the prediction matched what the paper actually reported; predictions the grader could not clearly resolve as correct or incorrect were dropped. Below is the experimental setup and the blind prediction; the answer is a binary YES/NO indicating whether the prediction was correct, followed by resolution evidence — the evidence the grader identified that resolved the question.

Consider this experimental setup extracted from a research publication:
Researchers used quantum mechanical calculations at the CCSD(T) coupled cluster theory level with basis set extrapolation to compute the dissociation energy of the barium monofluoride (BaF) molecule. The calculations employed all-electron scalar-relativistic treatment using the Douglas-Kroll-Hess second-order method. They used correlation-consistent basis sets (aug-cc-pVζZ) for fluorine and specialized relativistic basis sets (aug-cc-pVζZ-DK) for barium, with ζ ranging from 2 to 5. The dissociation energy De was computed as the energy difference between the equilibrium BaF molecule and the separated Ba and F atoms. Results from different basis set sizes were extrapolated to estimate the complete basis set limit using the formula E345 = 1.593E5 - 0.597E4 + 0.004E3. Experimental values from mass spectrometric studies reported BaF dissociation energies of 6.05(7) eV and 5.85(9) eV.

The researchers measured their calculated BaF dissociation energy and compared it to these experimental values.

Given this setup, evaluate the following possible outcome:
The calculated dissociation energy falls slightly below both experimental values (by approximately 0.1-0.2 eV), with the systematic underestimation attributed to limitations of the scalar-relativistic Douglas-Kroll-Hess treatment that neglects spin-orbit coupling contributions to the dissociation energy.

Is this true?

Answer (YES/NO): NO